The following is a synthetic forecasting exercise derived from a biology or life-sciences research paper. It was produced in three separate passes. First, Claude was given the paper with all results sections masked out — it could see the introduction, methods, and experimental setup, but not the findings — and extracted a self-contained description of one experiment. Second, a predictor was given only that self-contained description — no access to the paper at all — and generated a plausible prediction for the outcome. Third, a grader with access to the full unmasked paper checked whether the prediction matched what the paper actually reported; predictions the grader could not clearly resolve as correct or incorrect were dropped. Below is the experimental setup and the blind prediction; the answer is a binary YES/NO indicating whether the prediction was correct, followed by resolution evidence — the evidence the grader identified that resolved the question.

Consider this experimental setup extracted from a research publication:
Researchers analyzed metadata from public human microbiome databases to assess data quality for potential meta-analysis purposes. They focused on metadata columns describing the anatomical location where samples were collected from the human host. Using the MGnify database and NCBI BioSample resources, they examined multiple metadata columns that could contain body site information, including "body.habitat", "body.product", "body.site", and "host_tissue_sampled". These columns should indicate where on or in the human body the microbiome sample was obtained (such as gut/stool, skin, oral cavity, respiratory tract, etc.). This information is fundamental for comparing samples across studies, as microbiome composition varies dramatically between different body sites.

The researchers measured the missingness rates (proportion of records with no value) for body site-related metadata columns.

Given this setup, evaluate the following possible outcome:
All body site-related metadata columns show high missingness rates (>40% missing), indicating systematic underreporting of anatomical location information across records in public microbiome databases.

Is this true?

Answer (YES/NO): YES